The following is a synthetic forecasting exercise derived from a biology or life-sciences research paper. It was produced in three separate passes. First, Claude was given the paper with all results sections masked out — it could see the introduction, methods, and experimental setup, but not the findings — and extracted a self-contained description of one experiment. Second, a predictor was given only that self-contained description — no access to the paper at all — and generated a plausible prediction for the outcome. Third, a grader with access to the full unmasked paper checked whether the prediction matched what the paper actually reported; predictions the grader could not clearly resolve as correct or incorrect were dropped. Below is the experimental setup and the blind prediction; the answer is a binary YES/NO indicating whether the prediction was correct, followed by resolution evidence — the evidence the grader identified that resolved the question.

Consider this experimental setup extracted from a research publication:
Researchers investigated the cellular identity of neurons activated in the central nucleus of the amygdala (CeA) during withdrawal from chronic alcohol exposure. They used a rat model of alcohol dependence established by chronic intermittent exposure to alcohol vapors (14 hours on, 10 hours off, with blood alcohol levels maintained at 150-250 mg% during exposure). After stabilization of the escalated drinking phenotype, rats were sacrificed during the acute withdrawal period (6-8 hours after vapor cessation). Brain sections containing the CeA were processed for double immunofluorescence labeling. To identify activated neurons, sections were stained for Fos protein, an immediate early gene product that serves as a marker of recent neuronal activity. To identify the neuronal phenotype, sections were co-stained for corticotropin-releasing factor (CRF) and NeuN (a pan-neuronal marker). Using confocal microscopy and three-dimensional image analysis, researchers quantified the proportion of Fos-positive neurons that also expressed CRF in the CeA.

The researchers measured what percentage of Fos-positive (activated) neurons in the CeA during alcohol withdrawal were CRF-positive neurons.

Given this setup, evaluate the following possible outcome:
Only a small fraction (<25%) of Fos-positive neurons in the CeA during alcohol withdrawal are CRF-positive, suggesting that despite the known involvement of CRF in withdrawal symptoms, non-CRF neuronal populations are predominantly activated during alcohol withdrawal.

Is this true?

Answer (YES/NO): NO